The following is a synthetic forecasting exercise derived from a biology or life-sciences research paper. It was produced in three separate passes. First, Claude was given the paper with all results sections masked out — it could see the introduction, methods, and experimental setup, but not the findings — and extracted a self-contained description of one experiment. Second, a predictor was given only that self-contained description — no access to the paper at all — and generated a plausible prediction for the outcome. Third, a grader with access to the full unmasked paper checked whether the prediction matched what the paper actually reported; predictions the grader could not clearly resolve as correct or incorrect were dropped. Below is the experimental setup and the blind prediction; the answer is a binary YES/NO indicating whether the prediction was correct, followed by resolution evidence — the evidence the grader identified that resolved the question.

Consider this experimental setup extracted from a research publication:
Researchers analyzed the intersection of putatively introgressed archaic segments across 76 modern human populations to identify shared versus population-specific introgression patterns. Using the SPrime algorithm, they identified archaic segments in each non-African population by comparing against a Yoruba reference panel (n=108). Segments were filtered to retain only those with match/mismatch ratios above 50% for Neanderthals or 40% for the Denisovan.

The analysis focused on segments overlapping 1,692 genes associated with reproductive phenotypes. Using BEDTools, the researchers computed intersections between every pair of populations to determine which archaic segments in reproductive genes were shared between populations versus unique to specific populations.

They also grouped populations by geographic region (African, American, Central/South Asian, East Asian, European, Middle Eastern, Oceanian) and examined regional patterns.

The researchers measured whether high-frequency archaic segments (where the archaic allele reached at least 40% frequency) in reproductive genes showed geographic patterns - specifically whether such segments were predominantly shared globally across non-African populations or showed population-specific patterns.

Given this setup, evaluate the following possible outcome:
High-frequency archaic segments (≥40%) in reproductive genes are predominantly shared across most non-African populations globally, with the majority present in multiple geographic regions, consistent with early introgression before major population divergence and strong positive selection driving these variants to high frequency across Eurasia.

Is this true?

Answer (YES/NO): NO